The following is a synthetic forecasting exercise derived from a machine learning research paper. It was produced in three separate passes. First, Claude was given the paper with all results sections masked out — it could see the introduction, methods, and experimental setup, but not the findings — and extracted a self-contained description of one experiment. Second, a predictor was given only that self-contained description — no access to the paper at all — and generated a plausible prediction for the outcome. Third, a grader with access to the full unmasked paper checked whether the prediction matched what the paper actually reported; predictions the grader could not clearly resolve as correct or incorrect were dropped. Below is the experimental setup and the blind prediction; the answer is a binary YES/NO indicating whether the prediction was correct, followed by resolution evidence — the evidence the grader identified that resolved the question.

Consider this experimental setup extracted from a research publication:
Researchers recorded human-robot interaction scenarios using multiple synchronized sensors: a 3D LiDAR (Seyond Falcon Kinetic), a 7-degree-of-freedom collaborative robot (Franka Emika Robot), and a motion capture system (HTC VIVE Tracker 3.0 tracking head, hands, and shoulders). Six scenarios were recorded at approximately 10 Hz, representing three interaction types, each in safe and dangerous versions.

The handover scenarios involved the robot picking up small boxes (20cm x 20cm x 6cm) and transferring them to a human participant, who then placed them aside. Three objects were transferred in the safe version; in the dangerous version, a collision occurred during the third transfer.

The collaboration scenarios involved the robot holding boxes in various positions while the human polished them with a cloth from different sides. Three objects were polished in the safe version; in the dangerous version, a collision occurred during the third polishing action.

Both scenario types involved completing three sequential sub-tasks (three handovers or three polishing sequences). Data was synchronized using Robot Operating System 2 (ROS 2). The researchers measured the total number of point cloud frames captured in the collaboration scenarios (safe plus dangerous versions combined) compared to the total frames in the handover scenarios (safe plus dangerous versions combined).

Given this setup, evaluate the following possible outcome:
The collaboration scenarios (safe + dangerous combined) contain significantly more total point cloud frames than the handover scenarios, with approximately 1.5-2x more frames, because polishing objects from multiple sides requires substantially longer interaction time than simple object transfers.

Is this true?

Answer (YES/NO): YES